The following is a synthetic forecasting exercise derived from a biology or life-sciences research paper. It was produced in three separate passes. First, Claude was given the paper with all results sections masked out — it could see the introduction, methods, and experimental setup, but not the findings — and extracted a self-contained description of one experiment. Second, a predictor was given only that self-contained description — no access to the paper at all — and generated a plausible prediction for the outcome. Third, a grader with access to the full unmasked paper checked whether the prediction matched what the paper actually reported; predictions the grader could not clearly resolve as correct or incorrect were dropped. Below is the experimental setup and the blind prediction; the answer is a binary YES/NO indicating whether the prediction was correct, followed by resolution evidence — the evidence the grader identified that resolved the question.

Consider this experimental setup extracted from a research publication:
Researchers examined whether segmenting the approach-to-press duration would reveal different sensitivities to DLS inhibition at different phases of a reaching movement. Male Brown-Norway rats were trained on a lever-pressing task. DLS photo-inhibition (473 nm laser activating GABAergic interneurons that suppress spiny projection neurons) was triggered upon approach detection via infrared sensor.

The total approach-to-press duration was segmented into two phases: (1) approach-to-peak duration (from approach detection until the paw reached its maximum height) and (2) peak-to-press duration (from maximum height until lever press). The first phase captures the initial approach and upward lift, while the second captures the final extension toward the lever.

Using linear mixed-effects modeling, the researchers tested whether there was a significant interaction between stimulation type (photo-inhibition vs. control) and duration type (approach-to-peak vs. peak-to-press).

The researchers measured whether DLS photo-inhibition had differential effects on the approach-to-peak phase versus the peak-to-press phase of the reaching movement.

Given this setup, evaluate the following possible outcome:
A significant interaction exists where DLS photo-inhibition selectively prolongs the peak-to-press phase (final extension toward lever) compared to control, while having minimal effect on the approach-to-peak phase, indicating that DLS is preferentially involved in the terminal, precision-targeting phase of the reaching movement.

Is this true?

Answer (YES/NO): NO